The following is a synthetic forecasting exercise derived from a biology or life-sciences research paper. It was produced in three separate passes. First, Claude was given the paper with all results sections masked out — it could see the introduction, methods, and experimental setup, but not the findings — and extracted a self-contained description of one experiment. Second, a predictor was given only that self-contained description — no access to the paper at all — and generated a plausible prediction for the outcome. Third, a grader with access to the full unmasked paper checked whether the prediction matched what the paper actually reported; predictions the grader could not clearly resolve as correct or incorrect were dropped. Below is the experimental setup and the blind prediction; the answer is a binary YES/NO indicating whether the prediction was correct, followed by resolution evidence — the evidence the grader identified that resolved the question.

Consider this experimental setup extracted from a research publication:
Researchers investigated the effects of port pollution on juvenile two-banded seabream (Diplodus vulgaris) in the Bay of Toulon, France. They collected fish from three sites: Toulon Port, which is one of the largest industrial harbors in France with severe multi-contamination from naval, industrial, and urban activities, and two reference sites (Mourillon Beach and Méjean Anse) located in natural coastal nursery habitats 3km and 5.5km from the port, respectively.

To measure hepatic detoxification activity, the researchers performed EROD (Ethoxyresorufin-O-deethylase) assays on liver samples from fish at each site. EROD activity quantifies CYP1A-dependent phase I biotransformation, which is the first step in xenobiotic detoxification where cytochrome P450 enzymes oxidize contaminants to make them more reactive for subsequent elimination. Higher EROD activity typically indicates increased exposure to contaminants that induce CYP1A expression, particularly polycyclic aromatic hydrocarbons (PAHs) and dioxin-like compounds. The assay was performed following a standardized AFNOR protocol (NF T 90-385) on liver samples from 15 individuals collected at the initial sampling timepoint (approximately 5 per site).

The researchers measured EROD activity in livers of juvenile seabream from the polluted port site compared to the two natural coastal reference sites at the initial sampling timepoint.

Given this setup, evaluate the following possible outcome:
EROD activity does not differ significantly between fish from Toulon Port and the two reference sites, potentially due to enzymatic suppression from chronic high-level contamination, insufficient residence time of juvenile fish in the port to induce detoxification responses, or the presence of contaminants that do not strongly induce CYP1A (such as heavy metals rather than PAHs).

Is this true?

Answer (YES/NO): NO